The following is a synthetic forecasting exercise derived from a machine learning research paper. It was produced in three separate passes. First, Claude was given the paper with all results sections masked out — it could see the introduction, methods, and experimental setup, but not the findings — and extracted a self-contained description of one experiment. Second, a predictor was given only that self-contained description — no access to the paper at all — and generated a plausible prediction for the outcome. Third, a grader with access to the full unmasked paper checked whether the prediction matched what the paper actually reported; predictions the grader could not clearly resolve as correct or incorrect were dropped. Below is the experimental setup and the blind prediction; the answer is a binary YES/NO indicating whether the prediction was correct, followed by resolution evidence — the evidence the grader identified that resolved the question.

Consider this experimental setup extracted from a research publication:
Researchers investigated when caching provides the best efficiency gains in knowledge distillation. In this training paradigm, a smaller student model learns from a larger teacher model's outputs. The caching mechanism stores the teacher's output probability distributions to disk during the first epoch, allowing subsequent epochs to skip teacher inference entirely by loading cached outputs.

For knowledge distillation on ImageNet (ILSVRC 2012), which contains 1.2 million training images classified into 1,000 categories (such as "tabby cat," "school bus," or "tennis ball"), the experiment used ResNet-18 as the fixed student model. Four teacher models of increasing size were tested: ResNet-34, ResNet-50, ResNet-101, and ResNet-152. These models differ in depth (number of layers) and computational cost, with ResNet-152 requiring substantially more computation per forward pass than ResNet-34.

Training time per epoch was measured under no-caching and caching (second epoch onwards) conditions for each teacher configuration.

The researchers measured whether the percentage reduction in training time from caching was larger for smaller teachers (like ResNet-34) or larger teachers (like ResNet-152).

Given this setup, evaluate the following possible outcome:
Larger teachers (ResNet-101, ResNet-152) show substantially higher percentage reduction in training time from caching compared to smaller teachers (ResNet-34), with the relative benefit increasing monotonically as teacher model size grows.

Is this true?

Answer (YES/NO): YES